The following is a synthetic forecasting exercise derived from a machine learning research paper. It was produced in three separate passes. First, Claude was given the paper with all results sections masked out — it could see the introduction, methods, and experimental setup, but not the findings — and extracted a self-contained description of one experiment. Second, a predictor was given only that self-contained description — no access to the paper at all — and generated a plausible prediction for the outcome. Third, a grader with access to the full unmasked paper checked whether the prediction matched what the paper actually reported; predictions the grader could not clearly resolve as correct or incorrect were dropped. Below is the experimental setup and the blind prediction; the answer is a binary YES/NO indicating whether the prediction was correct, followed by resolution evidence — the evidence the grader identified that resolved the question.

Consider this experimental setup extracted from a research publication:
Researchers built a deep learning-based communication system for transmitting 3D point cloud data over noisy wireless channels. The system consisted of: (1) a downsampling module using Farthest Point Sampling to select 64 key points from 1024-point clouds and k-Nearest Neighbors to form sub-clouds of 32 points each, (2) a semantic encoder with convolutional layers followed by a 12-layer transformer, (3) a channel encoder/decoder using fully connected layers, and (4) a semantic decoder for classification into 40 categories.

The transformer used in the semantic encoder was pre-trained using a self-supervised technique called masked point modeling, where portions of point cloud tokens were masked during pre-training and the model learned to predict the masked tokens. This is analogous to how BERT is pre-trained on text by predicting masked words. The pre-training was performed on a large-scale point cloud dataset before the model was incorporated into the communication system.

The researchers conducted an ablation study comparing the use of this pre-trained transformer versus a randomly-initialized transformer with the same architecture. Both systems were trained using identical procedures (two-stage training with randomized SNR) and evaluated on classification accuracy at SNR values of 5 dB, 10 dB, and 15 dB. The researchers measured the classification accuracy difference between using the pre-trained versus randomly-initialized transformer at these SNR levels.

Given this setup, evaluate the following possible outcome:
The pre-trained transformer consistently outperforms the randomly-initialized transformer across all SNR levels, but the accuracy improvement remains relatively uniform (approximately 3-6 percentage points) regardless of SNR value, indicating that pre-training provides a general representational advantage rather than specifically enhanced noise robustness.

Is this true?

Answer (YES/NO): NO